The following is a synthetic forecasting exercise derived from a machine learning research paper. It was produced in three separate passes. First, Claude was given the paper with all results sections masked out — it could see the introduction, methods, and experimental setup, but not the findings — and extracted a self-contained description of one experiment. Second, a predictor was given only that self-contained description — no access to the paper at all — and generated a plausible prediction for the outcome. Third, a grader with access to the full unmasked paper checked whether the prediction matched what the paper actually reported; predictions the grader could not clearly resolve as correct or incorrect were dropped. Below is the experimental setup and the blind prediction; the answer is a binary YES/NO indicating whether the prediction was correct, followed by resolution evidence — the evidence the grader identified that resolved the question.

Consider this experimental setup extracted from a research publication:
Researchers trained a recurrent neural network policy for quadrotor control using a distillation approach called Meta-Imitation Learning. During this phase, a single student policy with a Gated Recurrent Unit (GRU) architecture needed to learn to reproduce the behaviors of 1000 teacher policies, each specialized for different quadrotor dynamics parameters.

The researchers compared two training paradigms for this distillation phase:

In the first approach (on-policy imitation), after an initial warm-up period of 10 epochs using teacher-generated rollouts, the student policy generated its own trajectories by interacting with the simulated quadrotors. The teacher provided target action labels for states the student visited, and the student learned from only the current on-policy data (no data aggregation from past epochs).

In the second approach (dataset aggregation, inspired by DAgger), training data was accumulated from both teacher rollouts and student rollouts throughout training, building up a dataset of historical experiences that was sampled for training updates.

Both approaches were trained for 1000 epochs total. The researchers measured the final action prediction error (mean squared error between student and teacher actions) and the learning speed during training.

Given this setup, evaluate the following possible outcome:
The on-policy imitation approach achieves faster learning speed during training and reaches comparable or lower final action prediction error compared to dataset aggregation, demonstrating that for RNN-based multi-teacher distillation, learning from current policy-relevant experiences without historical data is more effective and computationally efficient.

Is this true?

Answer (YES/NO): YES